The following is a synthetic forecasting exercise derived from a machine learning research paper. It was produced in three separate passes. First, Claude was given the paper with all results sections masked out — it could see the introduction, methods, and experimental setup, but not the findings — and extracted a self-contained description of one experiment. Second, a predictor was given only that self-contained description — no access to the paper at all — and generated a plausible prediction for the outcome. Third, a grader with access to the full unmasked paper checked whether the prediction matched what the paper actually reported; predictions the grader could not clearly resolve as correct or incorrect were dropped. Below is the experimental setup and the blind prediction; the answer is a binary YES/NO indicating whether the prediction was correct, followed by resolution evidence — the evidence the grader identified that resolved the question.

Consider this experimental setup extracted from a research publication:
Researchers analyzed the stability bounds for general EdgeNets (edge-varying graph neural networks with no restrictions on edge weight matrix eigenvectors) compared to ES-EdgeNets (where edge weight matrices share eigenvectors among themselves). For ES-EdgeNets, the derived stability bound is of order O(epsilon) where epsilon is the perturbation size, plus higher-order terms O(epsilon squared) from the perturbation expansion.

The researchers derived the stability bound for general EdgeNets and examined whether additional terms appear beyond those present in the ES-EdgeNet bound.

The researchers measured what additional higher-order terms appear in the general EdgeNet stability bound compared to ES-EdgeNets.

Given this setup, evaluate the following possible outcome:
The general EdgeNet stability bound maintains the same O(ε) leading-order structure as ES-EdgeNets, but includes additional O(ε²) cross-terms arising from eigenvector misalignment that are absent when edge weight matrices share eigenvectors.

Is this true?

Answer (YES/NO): YES